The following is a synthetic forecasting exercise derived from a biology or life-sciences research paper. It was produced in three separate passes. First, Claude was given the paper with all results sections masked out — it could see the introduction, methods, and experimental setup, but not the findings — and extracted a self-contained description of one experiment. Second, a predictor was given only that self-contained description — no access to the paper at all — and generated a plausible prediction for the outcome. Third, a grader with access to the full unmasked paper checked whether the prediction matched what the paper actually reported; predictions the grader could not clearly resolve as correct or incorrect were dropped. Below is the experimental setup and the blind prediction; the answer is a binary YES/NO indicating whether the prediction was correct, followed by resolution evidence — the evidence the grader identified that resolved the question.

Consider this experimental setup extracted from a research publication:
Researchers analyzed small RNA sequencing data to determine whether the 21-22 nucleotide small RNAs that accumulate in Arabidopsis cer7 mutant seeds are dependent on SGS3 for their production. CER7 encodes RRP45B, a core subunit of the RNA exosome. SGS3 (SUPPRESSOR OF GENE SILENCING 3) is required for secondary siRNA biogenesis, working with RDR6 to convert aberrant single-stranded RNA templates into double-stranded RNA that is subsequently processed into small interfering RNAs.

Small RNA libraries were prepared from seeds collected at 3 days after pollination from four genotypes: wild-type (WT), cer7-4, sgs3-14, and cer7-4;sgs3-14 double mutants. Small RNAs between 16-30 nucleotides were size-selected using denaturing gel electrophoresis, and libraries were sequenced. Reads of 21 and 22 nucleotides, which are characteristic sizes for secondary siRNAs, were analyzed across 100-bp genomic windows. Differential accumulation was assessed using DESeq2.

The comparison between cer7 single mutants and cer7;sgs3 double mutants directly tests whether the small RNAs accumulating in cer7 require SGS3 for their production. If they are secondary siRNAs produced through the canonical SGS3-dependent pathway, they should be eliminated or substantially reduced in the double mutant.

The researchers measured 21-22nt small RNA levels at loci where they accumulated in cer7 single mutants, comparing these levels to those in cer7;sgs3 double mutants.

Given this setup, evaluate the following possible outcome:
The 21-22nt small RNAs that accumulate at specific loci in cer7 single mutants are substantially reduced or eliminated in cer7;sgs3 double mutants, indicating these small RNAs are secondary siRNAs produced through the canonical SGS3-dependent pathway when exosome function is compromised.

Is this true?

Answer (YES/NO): YES